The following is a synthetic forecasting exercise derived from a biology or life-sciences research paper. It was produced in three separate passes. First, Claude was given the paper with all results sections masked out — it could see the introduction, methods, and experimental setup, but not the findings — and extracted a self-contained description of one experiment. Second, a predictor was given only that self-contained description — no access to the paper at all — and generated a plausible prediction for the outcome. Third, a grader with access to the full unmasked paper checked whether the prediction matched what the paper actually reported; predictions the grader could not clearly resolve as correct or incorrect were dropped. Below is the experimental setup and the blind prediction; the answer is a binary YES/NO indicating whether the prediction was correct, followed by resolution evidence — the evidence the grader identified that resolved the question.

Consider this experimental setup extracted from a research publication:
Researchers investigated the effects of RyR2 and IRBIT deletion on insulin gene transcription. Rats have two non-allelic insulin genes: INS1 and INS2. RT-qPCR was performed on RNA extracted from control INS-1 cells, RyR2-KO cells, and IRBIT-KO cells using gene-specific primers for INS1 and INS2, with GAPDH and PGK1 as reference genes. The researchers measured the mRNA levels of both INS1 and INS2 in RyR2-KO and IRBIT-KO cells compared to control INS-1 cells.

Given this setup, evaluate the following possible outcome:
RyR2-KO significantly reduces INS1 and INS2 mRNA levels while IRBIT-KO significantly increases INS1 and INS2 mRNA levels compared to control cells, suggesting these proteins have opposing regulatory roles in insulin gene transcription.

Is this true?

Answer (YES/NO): NO